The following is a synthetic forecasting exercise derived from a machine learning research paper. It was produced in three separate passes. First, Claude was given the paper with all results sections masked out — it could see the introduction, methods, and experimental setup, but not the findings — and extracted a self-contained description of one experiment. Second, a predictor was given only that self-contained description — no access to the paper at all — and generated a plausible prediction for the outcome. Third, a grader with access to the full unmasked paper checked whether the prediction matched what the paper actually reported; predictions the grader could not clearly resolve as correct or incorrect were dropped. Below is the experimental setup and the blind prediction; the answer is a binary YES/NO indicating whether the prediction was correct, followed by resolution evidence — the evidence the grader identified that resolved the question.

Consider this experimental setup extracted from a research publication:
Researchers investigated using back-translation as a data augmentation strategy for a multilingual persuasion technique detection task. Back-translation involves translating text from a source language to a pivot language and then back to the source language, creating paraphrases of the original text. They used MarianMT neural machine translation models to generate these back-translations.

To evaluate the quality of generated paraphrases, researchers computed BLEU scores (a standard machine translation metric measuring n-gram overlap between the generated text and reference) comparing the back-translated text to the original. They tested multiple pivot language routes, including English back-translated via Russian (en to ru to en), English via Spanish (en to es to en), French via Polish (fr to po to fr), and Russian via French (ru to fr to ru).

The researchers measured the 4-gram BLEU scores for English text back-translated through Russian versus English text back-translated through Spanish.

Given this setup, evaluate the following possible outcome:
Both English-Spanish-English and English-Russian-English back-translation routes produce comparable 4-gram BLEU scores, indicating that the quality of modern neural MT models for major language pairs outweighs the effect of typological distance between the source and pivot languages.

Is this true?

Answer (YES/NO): NO